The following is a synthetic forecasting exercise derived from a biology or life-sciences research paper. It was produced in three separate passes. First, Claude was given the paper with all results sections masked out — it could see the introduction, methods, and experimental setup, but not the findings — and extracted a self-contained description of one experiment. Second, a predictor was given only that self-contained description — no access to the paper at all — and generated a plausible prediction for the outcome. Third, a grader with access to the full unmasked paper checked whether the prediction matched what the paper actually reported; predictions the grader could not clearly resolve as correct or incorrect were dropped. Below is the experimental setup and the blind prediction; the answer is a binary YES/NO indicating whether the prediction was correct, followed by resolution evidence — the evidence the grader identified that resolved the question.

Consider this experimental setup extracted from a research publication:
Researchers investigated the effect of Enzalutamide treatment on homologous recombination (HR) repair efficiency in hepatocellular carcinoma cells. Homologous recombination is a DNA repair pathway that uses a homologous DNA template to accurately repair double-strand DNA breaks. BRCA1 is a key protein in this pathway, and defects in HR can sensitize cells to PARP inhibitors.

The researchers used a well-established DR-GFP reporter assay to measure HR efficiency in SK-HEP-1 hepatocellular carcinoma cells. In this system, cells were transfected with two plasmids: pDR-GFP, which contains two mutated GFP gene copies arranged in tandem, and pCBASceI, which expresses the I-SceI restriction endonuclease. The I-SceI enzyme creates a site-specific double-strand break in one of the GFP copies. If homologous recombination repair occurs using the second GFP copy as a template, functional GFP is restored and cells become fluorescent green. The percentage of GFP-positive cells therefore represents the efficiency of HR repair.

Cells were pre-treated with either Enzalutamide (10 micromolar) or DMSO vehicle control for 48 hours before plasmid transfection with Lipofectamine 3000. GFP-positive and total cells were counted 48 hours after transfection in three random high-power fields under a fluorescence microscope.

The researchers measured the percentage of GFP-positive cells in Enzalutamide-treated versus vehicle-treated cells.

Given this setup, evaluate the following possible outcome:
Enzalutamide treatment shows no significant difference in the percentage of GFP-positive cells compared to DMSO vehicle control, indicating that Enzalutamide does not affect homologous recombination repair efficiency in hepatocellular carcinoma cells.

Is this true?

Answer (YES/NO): NO